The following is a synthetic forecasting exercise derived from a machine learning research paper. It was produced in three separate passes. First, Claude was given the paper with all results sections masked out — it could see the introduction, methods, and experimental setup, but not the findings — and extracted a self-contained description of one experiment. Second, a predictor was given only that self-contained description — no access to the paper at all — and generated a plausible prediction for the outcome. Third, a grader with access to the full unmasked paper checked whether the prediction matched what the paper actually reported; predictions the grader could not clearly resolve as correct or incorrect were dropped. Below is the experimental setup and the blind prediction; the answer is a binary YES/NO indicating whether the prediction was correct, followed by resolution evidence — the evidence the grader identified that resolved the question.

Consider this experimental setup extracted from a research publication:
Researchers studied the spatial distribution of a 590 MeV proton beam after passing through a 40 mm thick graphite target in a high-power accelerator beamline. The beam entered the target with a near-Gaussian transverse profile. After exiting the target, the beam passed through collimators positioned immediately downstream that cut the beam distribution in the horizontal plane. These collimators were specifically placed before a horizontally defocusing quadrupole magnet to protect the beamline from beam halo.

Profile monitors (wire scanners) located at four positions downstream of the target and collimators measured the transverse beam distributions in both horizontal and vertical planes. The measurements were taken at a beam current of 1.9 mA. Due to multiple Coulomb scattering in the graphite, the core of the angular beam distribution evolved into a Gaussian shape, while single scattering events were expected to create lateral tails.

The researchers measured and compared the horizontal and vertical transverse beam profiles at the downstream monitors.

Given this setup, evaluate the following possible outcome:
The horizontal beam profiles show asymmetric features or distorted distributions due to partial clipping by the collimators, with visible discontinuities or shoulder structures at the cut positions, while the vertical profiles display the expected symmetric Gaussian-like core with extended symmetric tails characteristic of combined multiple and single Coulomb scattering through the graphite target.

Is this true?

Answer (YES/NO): NO